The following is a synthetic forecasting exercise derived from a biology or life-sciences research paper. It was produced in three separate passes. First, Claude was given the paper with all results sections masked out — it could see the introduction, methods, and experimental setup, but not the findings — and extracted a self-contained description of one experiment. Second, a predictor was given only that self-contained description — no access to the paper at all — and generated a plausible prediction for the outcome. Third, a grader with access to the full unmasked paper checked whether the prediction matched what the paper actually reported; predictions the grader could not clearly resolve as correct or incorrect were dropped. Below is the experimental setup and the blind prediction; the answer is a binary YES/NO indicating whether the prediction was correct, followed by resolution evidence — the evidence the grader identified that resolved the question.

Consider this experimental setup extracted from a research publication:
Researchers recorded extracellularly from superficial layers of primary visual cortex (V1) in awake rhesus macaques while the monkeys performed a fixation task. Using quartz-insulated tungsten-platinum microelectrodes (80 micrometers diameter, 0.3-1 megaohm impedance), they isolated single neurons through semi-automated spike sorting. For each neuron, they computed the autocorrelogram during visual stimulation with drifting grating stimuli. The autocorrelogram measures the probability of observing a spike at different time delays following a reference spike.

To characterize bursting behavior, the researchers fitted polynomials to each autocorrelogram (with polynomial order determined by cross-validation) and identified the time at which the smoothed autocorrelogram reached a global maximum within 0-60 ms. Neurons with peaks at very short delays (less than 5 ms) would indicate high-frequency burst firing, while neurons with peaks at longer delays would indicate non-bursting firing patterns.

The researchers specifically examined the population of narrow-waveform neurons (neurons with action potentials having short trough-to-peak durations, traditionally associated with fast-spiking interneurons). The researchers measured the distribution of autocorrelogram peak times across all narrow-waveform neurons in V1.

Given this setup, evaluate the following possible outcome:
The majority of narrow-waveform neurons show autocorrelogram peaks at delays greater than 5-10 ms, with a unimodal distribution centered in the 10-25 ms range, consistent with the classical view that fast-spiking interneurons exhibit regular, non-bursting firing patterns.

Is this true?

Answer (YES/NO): NO